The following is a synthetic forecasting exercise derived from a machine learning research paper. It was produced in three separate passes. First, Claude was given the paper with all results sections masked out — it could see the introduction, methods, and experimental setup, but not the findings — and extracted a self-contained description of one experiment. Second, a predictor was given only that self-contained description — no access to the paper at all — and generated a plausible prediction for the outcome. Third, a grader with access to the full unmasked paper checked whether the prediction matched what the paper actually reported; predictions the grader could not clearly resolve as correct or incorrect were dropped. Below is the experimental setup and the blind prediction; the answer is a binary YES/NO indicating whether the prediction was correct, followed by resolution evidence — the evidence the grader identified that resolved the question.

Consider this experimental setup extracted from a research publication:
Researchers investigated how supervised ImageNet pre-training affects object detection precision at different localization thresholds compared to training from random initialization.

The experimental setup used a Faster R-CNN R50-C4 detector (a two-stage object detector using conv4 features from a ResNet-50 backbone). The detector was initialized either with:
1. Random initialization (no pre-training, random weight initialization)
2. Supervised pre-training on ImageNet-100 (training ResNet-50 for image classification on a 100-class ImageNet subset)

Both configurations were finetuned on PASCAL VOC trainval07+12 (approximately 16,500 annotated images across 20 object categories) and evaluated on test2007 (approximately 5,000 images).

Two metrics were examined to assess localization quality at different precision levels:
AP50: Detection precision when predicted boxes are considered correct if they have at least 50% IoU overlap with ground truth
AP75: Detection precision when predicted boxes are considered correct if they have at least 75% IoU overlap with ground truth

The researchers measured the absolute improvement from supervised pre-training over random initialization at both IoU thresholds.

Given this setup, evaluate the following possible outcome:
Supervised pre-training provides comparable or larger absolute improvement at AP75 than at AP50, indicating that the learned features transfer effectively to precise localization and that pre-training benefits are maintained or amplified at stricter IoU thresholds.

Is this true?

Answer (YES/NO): NO